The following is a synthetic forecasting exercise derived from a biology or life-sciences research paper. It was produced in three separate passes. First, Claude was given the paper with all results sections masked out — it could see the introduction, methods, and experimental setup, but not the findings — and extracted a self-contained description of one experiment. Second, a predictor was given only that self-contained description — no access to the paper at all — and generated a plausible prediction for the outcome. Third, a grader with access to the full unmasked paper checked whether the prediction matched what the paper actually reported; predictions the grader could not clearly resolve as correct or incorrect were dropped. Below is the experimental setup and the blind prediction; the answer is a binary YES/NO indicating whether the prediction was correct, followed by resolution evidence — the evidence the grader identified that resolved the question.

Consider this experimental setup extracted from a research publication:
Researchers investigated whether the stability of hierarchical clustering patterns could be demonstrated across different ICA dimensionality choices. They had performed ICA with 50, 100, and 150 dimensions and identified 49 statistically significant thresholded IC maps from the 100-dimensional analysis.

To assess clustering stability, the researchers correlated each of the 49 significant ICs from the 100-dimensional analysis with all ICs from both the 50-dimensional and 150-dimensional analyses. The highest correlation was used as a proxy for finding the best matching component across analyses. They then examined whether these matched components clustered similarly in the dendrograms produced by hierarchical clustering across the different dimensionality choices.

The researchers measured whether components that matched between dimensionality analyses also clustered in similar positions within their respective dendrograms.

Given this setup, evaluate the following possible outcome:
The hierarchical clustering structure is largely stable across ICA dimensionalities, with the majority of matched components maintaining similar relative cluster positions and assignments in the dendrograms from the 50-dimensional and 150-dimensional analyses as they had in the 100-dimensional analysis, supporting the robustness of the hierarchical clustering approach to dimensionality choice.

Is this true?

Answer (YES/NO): YES